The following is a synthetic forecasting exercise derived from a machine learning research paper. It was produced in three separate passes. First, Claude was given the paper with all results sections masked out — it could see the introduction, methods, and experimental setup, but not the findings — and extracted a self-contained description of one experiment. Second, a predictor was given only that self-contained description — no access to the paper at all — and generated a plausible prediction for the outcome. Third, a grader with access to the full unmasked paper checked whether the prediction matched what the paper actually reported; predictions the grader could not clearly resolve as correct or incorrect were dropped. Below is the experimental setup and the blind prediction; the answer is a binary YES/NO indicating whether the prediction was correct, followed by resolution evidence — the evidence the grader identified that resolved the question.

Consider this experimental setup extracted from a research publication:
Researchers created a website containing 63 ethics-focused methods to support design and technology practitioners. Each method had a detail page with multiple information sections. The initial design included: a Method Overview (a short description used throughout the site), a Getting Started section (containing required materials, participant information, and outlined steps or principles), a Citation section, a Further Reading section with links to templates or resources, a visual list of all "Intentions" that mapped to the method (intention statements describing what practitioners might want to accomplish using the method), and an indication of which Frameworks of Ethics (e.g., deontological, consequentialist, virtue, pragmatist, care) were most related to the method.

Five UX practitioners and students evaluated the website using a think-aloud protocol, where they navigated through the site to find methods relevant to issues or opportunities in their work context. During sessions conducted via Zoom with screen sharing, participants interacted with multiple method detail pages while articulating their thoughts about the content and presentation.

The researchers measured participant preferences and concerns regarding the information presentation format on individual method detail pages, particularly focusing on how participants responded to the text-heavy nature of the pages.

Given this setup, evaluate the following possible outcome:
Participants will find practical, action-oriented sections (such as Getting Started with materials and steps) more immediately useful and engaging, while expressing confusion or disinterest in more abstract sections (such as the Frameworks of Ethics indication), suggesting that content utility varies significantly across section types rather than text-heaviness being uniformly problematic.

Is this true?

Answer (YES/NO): YES